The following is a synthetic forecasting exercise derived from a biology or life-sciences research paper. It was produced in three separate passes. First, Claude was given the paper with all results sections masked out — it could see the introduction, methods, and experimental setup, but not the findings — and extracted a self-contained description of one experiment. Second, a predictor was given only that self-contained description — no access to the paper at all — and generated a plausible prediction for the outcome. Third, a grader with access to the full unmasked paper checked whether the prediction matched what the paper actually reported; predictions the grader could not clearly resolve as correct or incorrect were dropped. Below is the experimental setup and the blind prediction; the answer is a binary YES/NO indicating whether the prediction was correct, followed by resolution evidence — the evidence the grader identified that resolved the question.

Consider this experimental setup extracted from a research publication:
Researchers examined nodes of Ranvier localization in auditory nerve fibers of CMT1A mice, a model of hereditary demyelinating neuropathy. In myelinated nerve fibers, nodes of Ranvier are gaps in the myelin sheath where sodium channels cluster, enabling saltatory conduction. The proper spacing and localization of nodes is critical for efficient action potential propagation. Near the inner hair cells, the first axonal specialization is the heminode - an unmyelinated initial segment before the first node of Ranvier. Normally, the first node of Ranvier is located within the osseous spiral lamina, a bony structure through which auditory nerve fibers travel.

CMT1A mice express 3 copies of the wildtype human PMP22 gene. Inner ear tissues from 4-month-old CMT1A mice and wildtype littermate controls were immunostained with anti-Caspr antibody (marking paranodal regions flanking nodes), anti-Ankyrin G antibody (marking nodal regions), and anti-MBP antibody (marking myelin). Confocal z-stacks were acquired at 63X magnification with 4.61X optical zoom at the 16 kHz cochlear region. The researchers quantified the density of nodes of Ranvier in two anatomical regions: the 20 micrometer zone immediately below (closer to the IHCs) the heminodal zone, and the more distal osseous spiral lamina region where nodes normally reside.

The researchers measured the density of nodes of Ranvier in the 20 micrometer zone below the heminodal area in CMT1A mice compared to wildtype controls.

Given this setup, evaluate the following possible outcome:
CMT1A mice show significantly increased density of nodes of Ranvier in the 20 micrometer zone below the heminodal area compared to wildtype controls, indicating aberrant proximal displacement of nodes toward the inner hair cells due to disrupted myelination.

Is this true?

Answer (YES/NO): YES